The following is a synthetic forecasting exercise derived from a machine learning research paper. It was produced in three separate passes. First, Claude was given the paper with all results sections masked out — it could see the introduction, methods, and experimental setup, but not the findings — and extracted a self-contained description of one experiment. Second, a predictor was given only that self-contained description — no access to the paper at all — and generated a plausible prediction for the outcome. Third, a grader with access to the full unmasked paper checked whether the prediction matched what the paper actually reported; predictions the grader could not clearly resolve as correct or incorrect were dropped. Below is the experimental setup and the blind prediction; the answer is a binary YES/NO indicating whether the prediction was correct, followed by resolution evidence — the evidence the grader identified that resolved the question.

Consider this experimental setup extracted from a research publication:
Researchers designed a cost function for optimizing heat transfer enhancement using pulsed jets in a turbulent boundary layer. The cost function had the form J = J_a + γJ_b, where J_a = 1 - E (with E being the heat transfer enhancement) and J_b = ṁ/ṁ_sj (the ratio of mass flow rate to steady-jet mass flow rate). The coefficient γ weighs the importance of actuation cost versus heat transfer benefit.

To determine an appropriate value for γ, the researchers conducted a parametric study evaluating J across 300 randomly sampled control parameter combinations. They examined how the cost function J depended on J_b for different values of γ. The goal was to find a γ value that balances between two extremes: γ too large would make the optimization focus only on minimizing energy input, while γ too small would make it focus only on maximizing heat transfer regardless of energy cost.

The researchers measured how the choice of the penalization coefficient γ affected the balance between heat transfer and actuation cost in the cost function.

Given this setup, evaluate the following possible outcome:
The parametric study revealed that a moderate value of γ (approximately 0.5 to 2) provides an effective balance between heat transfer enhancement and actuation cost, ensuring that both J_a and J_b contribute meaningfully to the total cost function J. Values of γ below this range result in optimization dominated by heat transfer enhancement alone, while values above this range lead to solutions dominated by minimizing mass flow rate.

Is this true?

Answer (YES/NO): NO